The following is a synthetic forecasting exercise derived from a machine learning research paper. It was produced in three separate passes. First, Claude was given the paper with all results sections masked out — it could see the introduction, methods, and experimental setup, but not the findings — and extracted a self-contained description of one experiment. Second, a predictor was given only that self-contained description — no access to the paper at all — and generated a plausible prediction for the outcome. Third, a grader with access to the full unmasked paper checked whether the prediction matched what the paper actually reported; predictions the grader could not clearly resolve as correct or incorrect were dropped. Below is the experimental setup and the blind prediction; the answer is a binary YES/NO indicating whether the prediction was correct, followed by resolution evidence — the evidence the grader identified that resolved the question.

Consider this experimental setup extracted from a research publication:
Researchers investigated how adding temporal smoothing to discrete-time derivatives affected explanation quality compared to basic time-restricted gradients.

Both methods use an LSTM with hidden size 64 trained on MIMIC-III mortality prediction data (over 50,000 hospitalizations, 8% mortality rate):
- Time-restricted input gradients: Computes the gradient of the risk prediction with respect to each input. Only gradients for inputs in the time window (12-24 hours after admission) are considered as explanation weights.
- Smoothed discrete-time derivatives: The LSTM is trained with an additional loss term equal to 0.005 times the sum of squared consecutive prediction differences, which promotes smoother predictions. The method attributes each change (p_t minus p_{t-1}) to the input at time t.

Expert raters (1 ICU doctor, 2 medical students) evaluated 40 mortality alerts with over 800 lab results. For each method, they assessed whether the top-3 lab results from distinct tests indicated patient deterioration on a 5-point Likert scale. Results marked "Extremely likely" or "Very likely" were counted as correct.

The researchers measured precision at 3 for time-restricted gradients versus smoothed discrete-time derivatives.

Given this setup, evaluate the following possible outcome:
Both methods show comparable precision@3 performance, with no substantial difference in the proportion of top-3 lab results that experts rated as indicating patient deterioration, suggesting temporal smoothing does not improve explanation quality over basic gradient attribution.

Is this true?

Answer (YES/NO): NO